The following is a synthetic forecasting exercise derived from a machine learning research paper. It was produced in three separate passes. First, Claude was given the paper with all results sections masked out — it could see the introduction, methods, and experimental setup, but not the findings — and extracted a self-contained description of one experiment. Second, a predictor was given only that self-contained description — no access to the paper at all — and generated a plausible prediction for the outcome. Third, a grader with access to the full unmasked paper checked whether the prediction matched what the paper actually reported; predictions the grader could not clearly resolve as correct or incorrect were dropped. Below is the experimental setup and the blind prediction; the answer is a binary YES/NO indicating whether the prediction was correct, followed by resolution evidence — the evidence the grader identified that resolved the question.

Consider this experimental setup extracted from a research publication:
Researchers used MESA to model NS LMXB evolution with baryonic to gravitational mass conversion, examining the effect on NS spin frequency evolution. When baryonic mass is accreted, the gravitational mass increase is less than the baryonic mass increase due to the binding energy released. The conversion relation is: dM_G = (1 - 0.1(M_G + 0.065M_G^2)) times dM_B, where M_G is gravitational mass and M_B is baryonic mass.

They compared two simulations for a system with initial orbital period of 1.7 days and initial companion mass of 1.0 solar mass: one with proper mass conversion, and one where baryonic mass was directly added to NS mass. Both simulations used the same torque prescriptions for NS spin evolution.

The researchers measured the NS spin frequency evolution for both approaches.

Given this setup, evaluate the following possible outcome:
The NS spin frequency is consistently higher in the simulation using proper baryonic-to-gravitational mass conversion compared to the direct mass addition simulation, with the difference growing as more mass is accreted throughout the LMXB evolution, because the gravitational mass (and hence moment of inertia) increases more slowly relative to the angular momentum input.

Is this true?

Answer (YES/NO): NO